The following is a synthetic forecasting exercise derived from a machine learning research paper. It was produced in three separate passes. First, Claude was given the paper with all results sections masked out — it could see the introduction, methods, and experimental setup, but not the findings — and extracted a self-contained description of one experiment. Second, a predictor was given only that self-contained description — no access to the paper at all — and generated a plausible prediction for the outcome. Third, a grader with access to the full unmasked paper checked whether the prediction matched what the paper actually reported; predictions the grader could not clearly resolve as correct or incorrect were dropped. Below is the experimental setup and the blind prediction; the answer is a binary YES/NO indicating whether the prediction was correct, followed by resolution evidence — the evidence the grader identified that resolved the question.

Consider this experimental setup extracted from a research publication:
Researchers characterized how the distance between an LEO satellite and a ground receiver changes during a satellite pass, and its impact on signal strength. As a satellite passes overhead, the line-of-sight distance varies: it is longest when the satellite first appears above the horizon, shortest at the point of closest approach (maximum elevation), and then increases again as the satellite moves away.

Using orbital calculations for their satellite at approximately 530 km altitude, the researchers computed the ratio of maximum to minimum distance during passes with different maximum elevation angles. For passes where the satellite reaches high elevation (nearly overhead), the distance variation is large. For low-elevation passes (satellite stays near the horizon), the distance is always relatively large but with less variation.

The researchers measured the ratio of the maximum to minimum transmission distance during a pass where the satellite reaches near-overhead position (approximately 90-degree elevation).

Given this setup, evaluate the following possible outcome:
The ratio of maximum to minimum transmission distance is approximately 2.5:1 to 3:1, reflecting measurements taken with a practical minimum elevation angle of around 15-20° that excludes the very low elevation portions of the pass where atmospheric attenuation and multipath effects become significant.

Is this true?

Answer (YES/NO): NO